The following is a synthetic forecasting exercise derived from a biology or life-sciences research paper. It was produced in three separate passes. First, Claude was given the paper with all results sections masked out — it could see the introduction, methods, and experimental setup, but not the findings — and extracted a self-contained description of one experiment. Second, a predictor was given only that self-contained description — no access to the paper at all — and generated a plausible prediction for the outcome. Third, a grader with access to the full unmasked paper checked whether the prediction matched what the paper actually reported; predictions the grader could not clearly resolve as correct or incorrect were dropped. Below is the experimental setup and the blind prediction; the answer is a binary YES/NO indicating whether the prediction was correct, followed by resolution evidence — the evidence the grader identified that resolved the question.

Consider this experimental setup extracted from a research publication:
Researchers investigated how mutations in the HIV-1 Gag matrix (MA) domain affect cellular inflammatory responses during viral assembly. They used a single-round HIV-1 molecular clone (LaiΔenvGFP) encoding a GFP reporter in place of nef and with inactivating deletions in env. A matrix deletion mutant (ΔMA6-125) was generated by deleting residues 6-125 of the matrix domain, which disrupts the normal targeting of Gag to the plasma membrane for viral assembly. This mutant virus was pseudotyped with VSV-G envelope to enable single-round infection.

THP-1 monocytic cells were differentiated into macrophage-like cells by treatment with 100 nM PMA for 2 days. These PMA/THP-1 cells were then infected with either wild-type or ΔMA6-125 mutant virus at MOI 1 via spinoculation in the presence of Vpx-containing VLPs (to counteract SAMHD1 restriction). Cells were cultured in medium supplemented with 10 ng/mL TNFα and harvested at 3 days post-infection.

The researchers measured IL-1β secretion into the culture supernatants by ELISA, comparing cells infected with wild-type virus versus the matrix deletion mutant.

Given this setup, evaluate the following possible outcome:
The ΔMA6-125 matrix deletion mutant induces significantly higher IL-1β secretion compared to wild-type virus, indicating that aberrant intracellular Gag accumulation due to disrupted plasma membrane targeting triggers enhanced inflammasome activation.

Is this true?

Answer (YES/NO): YES